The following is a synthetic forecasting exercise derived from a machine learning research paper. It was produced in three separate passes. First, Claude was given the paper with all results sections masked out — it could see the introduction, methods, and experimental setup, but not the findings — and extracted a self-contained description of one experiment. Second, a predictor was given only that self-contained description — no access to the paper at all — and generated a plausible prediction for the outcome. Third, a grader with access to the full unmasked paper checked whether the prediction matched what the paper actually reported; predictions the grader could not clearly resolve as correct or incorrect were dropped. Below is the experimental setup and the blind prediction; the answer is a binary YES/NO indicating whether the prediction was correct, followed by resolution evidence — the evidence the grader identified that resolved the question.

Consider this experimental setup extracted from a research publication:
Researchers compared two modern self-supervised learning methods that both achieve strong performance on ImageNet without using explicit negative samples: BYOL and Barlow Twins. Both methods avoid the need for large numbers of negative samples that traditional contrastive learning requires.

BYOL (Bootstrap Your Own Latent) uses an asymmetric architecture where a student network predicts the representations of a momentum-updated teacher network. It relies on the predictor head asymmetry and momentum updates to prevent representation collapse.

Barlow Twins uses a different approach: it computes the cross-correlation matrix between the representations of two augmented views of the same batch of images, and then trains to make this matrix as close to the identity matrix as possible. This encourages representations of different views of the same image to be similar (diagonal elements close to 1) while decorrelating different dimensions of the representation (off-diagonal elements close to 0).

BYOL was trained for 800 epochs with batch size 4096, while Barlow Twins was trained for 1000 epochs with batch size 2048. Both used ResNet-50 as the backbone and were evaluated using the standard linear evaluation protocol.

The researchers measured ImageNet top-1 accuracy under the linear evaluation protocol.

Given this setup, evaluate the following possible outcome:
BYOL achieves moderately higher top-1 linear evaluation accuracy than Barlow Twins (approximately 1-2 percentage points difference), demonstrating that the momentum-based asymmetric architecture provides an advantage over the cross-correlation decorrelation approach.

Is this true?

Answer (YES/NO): YES